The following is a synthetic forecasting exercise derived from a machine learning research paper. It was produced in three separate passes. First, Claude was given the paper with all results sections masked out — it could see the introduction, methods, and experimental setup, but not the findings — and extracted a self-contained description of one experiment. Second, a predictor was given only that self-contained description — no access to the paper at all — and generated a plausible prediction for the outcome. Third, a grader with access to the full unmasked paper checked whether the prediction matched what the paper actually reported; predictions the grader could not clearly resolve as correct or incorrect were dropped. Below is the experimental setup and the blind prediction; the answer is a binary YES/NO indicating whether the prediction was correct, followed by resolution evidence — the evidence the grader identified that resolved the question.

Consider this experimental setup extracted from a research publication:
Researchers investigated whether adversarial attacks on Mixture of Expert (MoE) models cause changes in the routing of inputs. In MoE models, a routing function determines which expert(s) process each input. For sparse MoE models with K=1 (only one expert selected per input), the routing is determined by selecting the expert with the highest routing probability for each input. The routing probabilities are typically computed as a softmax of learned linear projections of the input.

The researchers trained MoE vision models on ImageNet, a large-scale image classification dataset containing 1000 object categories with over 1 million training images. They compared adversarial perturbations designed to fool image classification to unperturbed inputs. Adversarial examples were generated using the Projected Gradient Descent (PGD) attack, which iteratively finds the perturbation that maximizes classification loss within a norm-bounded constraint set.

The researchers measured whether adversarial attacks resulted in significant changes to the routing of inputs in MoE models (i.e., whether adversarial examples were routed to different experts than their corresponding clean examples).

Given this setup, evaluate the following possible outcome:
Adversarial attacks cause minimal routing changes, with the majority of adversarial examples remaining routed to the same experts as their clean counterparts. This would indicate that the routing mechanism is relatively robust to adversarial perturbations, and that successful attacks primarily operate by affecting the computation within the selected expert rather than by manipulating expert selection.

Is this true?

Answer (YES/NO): NO